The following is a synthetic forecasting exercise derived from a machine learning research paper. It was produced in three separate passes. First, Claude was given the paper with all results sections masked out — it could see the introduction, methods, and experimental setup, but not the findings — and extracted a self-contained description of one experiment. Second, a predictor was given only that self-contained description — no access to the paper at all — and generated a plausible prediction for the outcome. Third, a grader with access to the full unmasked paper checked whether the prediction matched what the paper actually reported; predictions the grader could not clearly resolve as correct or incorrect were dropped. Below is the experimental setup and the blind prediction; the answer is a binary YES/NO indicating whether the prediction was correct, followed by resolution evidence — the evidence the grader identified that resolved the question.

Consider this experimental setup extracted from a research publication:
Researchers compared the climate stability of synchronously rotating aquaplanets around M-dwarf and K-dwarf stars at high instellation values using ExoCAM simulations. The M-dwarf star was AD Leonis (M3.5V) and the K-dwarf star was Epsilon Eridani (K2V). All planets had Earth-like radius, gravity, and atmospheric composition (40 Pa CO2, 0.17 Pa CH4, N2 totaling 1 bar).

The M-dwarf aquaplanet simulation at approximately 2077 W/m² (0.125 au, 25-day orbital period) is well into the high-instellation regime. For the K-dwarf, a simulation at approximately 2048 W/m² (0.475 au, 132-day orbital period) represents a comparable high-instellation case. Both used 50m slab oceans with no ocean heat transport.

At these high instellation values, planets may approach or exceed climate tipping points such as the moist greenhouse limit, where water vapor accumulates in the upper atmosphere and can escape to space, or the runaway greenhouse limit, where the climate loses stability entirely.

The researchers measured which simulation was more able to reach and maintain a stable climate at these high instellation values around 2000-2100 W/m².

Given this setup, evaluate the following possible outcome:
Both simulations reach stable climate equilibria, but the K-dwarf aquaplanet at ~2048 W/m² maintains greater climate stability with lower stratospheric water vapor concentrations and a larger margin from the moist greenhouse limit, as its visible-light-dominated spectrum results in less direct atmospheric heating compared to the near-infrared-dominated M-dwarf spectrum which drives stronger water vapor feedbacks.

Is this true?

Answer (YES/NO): NO